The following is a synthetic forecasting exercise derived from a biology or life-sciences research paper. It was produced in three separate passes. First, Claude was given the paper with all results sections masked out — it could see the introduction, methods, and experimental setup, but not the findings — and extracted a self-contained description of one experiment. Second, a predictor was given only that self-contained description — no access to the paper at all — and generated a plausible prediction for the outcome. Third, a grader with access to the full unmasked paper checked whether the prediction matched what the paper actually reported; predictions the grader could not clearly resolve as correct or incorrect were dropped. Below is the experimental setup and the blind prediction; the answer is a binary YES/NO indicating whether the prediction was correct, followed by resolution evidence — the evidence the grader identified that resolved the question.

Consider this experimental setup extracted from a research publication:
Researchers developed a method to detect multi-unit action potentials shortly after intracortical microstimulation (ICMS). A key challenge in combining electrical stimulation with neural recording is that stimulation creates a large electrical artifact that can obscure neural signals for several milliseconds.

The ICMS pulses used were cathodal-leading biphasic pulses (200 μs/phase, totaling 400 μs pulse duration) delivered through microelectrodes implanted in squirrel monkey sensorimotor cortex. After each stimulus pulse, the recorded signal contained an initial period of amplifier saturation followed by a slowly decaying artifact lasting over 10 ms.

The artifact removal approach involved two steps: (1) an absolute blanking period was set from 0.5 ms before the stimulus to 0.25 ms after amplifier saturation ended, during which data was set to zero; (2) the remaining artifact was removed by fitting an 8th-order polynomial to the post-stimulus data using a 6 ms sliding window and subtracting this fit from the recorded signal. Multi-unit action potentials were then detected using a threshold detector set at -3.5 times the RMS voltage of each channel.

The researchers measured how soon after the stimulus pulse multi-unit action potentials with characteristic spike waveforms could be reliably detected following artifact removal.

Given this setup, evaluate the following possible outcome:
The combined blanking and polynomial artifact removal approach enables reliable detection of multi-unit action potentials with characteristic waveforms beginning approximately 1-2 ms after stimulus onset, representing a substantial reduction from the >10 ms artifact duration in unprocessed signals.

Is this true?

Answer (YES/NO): YES